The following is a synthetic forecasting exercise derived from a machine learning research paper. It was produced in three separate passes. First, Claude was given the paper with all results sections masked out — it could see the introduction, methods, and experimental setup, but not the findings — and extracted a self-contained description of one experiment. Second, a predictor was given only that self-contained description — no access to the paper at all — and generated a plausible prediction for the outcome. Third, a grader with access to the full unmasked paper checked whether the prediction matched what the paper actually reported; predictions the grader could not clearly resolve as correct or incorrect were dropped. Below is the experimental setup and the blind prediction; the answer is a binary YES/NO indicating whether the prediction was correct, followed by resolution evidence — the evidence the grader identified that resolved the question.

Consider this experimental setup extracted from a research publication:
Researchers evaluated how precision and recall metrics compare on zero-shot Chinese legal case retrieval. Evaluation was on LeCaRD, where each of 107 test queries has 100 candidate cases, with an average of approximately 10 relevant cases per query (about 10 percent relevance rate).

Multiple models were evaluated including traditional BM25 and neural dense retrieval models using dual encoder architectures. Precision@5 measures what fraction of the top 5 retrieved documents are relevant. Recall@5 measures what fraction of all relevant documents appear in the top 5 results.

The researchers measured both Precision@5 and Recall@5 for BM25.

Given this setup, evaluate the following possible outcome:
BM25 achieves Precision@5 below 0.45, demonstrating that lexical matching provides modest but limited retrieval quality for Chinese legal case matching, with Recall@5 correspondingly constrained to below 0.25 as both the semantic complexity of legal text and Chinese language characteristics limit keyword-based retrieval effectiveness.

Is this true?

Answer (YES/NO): NO